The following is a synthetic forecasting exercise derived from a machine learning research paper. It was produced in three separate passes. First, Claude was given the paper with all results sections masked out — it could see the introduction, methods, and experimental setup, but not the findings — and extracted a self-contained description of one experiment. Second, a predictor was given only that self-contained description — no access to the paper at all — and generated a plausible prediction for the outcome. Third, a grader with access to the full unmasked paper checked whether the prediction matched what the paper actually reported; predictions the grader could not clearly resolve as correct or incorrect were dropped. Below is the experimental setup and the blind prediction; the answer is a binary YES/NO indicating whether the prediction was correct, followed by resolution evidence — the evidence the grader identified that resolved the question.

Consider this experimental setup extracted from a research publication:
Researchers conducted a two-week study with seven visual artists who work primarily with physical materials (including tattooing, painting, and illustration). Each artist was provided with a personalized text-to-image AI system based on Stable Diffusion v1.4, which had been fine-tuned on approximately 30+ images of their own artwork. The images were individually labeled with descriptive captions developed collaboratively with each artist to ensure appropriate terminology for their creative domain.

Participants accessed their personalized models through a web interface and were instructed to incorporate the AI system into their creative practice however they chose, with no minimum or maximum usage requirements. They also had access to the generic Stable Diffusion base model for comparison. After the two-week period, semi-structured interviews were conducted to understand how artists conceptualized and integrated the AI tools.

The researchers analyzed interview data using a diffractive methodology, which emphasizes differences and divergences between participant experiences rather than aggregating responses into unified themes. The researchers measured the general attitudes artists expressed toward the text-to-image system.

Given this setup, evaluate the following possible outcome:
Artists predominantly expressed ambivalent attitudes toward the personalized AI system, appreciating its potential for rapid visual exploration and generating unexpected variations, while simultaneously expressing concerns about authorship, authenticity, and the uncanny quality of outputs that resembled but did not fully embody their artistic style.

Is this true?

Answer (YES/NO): YES